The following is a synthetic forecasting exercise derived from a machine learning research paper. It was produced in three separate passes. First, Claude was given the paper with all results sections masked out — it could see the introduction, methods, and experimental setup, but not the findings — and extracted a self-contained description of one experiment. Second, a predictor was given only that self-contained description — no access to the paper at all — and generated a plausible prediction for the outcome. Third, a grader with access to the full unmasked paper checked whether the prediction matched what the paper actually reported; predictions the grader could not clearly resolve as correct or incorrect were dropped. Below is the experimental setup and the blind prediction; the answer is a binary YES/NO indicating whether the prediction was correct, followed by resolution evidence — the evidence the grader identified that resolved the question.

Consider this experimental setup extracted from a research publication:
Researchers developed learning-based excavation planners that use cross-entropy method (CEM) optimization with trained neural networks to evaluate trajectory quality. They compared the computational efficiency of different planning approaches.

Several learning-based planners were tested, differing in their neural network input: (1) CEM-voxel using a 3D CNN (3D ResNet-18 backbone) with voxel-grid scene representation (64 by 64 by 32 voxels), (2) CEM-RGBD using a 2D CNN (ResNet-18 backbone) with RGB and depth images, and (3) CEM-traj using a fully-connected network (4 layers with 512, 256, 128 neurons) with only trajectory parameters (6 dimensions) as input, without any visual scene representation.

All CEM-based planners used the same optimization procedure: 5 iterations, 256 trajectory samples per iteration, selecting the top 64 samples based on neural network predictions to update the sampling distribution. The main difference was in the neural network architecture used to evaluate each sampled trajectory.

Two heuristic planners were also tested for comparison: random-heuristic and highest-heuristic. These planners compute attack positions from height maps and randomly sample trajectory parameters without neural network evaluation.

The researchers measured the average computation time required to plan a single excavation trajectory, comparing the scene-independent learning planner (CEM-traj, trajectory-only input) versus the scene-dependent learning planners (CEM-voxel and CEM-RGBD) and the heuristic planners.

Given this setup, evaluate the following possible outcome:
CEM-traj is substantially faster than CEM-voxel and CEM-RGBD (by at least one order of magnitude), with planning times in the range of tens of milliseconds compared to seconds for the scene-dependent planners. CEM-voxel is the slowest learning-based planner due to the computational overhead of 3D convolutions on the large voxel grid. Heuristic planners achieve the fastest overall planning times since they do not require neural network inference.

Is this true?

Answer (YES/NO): NO